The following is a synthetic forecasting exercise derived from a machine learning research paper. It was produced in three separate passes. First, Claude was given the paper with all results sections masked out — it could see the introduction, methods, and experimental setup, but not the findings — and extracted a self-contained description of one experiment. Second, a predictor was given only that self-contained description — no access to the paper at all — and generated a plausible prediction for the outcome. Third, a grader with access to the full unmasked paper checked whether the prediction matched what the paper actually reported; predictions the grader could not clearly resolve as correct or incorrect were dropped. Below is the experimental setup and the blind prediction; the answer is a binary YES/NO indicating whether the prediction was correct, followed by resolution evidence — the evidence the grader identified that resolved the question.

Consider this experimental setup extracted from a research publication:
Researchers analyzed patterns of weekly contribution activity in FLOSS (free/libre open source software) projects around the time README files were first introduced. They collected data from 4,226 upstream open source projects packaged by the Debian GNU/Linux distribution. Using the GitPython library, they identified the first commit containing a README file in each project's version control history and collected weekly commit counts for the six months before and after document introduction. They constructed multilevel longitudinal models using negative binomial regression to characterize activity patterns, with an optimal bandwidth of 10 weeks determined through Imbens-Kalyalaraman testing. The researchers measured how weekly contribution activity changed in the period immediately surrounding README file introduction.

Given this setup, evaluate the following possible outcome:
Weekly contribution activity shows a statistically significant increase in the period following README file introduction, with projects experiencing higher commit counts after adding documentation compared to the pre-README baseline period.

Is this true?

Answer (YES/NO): NO